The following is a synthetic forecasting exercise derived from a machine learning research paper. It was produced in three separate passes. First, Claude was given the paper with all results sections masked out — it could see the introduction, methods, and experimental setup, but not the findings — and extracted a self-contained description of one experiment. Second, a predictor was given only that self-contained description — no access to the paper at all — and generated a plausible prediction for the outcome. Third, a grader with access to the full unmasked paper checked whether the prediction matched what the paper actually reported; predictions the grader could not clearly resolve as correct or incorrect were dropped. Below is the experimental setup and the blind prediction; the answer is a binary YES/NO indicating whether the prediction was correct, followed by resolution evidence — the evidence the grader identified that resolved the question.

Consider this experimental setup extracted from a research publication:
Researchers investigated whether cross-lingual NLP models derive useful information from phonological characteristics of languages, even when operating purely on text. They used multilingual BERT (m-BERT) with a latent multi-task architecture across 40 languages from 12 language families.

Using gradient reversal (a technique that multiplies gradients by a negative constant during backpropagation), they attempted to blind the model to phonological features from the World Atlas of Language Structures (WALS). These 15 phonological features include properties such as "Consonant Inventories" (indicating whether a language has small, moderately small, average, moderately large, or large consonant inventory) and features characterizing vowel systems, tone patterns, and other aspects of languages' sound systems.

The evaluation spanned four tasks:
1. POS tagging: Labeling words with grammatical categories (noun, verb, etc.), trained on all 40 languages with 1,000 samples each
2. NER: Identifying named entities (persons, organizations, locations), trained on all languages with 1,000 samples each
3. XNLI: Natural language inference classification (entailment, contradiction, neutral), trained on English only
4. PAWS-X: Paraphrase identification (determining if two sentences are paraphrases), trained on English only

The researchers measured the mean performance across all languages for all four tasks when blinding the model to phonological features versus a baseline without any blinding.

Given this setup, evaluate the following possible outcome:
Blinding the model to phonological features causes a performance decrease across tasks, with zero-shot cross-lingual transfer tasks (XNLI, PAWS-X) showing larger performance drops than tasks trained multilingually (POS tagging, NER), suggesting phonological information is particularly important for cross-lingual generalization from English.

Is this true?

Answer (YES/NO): NO